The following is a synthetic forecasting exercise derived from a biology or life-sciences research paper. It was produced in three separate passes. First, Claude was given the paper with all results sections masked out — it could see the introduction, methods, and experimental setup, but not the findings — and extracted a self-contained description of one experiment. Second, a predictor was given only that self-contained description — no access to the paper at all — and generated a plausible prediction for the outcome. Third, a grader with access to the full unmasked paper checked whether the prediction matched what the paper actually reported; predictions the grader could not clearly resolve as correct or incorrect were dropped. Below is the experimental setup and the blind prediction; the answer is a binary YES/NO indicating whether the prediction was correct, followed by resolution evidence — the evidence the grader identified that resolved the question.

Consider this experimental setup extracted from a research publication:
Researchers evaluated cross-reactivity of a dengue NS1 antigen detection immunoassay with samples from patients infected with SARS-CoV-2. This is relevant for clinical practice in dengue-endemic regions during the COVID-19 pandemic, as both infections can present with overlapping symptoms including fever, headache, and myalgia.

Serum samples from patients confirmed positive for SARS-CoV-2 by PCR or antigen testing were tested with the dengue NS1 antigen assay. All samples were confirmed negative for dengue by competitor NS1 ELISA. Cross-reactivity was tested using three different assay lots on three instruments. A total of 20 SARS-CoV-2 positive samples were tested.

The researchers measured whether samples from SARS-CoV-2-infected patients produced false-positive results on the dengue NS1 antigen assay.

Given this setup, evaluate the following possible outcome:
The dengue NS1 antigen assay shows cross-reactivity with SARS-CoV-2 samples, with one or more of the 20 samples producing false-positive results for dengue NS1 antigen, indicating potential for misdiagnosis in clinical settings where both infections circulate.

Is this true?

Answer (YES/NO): NO